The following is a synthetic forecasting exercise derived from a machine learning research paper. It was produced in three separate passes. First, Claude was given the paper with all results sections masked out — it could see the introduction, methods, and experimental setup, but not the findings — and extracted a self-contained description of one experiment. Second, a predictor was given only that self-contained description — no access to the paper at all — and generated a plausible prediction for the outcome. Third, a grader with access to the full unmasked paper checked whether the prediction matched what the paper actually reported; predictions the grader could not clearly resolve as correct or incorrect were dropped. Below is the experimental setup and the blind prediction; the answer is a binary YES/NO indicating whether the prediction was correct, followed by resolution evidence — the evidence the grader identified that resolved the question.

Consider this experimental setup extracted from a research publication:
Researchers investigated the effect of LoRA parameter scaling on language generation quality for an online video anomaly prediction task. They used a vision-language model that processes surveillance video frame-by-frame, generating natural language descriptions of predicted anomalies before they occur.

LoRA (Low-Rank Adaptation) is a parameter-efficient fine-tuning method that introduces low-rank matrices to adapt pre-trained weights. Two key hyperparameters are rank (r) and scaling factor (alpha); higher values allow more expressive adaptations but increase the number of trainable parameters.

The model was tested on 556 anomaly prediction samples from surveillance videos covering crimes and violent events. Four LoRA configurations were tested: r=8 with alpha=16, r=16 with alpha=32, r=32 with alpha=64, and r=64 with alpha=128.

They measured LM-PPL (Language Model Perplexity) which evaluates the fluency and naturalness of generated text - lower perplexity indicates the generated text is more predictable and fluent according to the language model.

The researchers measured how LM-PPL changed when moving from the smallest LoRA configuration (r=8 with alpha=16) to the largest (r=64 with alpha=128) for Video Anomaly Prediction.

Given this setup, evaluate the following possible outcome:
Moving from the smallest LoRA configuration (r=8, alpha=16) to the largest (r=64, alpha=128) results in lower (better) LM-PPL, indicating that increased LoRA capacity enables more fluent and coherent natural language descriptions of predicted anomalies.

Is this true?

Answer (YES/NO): NO